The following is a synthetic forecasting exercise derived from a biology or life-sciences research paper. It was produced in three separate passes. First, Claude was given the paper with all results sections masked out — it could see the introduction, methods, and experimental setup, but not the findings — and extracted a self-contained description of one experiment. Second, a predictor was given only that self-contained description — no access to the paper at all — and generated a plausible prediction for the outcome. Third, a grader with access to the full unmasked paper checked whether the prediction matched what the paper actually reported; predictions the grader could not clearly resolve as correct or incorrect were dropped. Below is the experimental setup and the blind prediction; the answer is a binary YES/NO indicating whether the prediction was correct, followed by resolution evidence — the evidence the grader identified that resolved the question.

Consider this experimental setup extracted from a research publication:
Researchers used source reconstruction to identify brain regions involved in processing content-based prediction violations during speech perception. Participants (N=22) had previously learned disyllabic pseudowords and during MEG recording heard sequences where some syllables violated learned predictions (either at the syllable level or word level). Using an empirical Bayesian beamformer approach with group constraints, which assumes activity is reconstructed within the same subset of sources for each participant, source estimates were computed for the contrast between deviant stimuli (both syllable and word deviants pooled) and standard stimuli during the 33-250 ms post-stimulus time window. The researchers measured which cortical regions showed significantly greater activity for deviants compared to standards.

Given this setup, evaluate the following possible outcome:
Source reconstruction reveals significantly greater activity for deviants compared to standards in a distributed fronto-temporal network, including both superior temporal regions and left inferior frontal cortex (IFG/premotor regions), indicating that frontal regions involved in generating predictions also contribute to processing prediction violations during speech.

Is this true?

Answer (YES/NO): NO